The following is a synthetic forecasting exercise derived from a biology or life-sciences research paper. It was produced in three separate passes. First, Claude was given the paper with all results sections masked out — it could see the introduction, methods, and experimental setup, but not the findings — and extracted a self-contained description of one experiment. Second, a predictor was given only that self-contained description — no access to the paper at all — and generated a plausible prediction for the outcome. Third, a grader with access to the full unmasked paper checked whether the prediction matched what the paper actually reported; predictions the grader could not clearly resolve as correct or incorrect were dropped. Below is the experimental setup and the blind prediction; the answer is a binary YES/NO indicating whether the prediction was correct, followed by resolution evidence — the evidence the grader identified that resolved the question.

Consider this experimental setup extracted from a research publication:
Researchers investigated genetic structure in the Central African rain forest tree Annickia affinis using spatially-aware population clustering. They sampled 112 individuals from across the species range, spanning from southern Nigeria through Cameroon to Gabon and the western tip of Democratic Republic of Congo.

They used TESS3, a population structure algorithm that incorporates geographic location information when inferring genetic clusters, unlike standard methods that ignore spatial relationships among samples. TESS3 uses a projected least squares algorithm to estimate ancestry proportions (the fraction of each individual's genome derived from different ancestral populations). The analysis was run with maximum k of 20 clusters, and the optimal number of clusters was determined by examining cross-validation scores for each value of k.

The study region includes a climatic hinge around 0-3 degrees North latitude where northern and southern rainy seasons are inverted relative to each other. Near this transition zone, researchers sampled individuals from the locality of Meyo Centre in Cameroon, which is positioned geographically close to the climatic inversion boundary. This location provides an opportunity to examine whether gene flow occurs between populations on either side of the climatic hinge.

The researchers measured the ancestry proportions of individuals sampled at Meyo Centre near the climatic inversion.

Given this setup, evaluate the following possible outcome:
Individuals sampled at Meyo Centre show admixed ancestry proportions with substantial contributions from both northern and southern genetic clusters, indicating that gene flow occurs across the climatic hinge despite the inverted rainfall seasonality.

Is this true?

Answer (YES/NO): YES